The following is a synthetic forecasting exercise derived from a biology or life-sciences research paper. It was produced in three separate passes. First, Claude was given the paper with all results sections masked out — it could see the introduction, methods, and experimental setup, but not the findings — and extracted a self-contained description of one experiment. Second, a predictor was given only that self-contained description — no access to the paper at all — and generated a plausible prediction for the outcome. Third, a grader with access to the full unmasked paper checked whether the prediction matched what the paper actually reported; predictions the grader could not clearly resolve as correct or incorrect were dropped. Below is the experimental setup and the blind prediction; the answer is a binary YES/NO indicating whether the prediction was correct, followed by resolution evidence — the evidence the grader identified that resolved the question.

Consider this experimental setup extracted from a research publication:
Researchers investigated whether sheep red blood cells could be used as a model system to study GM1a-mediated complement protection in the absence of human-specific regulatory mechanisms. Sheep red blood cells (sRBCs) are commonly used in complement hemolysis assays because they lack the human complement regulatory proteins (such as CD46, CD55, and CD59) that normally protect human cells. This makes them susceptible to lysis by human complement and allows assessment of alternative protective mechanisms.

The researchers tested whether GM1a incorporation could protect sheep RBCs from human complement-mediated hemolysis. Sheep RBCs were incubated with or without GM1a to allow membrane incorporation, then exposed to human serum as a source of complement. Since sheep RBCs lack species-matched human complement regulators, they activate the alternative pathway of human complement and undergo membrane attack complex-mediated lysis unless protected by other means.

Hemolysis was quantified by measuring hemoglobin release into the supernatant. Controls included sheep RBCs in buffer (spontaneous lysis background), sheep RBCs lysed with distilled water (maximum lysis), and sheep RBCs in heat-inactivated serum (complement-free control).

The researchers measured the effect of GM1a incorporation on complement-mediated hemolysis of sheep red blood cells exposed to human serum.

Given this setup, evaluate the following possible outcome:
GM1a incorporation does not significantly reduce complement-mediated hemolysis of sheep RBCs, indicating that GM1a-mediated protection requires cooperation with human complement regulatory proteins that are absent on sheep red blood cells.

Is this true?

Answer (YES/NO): NO